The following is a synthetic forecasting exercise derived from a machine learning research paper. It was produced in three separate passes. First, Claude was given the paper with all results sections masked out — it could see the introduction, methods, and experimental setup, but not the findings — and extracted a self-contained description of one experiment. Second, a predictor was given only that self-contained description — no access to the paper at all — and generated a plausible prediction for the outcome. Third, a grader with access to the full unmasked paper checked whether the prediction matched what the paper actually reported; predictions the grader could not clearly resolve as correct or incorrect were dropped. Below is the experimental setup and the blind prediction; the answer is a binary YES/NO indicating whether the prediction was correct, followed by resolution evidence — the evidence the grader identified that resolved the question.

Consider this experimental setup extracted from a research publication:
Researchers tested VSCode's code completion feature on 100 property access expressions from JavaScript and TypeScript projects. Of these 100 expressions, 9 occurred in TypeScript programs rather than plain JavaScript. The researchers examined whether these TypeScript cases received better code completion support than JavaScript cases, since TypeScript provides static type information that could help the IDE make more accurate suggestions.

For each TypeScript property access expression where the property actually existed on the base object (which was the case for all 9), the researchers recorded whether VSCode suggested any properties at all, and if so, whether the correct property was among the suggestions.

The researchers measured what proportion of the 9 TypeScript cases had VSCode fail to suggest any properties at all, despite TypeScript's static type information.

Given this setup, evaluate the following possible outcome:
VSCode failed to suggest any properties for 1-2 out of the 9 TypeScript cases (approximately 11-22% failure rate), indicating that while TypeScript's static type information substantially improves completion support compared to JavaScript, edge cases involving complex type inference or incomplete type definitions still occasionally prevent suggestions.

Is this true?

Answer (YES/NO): NO